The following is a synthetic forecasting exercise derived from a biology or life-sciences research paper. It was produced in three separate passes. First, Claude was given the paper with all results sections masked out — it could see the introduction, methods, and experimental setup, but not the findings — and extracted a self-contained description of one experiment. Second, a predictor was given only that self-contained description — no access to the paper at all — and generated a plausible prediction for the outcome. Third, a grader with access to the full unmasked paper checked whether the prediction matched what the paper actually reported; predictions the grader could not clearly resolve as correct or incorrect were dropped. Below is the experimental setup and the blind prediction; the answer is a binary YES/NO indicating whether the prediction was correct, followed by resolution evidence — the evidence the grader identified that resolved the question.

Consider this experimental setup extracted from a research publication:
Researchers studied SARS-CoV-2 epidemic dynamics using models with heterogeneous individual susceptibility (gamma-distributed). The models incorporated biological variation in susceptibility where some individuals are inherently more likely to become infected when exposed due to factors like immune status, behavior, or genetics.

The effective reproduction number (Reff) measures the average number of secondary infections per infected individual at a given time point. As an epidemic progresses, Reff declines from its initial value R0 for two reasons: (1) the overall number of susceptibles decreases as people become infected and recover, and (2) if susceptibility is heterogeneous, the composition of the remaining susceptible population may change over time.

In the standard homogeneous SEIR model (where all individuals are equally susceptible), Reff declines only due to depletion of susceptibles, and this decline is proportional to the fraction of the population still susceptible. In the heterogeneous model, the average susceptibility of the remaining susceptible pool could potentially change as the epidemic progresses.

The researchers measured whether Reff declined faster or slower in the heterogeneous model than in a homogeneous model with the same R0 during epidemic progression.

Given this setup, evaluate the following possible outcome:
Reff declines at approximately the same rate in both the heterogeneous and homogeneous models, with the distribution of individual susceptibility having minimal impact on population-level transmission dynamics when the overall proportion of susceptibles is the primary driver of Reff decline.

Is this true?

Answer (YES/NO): NO